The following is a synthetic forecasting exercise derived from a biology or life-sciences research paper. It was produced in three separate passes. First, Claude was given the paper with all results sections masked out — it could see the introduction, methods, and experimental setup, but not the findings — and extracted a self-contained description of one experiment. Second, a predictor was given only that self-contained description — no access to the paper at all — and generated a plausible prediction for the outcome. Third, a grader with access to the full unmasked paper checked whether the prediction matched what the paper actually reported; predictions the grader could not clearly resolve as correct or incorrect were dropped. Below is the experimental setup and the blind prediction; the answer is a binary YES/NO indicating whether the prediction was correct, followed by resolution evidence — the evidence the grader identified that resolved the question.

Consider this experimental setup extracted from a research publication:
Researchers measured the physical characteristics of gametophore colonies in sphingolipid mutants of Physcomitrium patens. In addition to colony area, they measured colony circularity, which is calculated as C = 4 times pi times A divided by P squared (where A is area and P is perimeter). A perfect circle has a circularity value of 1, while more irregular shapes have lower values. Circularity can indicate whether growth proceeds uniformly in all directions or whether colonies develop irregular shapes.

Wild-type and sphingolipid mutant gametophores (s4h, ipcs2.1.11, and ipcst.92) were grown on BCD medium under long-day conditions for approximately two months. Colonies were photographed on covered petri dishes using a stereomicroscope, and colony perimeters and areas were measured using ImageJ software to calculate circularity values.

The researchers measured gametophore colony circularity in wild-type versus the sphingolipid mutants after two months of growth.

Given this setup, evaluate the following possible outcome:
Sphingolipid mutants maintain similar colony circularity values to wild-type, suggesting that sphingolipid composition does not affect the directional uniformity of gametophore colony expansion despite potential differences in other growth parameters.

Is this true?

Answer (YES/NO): NO